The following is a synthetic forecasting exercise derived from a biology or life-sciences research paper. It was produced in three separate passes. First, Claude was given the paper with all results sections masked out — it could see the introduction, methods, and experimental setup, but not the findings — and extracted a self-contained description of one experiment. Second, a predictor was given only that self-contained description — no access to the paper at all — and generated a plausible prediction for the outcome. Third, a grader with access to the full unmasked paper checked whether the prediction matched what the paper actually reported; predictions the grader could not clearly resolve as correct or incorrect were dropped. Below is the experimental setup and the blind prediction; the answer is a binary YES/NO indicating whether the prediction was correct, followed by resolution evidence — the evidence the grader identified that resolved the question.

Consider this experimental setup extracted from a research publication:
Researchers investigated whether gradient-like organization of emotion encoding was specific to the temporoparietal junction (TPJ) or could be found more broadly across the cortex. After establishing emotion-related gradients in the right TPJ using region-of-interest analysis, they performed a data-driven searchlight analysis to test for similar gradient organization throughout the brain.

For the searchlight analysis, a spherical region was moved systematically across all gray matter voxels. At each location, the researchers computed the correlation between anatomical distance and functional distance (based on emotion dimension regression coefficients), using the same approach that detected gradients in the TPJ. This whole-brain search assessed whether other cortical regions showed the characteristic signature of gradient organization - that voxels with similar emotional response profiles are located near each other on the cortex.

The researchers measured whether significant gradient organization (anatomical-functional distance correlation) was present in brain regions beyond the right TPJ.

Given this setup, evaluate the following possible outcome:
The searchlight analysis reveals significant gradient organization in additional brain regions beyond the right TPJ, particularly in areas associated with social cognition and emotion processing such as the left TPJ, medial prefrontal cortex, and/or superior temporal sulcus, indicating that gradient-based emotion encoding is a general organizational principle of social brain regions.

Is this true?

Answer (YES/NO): NO